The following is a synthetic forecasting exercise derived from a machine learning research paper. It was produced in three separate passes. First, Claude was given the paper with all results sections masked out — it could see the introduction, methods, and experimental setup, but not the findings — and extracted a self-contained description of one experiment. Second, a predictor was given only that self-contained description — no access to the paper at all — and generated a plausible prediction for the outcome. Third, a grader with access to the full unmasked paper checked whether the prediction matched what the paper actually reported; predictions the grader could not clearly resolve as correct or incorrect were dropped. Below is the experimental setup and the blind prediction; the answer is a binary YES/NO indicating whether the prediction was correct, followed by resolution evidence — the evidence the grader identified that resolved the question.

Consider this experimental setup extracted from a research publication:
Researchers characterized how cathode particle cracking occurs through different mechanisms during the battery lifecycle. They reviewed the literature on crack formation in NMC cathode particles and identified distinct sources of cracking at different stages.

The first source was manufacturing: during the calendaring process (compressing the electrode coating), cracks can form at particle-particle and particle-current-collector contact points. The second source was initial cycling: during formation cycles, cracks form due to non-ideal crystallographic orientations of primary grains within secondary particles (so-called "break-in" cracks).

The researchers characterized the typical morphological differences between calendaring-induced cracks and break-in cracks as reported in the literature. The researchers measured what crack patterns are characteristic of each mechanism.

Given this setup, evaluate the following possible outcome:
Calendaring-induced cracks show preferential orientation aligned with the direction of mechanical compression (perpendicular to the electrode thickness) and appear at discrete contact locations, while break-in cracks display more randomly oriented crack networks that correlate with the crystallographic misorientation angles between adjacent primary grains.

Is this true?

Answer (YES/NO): NO